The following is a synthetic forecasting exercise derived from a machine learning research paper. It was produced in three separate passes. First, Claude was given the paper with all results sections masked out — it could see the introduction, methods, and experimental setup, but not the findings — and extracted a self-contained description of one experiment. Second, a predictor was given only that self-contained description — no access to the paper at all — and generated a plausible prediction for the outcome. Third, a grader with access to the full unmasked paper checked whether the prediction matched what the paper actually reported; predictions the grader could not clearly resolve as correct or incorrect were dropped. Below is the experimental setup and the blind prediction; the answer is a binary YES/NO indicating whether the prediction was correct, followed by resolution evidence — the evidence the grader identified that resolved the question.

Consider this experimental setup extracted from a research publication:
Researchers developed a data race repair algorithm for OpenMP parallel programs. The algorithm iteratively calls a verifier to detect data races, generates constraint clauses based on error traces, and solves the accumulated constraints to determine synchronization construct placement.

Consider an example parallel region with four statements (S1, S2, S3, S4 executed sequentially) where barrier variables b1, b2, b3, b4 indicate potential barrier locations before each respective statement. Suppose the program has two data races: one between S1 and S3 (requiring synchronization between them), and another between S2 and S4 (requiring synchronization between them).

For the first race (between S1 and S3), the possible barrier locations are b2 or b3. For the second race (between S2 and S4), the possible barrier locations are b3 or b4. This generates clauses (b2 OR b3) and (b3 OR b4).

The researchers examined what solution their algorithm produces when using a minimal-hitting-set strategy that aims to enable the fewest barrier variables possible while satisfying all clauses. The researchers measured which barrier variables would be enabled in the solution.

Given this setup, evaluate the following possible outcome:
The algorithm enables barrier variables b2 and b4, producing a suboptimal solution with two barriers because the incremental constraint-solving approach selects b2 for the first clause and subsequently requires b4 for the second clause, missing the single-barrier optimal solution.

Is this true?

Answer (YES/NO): NO